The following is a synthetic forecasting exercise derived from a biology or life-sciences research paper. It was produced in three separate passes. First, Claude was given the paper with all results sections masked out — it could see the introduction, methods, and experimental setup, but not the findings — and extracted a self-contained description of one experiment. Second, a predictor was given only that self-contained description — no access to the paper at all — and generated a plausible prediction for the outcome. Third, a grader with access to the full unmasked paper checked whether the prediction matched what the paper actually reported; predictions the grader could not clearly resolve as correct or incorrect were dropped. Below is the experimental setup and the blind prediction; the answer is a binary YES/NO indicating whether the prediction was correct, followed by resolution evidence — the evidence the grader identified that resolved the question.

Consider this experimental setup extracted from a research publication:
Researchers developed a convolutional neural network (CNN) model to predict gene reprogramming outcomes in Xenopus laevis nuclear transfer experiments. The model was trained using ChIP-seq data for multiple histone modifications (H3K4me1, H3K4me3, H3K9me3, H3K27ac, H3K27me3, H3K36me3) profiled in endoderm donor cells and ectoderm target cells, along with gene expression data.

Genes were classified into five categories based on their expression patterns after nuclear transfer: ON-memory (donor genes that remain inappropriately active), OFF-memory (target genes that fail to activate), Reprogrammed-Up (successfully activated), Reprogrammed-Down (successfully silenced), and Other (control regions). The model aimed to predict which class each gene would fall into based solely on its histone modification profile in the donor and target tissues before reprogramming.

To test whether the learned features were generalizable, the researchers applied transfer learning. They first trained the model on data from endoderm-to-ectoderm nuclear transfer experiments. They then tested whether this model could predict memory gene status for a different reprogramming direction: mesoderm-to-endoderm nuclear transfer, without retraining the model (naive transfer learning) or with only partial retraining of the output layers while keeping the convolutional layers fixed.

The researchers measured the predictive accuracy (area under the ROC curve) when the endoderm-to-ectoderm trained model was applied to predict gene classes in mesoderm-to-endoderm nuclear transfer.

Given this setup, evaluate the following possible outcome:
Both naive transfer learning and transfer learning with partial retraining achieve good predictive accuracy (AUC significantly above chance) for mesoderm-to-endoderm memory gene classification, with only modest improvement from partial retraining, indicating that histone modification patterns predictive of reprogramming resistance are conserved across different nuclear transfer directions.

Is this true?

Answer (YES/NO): YES